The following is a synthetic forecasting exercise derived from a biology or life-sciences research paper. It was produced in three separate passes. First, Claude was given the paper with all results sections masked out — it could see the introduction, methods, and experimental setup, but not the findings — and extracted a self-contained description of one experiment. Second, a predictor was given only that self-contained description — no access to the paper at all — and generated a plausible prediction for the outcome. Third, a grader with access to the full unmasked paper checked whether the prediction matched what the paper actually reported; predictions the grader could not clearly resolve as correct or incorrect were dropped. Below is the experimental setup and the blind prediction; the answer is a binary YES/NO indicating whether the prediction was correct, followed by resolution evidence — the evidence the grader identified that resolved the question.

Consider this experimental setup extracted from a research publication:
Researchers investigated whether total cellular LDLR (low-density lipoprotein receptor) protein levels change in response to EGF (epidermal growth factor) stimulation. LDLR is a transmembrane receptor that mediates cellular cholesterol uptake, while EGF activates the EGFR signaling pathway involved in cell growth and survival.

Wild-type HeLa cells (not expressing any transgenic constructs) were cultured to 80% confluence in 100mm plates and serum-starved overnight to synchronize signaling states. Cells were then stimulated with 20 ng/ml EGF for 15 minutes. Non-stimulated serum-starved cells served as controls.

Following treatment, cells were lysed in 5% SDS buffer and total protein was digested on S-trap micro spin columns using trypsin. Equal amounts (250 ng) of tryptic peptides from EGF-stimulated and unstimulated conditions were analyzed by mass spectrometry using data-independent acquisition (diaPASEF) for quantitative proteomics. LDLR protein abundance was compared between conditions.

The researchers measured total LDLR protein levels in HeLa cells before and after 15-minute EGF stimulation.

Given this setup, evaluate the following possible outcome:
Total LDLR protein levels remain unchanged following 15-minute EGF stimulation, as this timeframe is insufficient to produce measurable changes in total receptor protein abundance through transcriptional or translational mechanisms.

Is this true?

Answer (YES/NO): YES